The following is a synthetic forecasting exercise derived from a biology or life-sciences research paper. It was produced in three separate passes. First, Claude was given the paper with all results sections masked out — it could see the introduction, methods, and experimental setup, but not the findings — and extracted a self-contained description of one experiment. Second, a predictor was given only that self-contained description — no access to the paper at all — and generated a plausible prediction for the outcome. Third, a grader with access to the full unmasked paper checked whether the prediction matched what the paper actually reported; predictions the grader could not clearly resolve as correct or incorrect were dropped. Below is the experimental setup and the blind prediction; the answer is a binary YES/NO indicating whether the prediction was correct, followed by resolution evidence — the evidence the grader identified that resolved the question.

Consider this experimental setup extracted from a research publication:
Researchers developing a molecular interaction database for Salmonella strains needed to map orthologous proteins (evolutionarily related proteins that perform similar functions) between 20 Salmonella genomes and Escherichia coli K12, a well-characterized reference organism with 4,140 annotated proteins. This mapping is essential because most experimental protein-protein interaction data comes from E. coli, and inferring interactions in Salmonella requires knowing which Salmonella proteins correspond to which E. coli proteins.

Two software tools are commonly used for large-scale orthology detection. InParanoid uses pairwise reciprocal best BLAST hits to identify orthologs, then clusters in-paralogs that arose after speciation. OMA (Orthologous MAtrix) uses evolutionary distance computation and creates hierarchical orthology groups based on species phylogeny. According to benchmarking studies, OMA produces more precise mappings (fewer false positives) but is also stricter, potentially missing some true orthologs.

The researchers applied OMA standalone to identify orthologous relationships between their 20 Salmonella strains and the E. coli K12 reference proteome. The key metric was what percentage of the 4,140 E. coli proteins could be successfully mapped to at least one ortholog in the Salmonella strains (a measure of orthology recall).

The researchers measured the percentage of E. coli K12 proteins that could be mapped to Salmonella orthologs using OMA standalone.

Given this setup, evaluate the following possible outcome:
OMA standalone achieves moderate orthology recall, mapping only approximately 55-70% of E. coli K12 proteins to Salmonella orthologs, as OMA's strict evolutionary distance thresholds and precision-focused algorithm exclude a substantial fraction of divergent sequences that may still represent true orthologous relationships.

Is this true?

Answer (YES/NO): NO